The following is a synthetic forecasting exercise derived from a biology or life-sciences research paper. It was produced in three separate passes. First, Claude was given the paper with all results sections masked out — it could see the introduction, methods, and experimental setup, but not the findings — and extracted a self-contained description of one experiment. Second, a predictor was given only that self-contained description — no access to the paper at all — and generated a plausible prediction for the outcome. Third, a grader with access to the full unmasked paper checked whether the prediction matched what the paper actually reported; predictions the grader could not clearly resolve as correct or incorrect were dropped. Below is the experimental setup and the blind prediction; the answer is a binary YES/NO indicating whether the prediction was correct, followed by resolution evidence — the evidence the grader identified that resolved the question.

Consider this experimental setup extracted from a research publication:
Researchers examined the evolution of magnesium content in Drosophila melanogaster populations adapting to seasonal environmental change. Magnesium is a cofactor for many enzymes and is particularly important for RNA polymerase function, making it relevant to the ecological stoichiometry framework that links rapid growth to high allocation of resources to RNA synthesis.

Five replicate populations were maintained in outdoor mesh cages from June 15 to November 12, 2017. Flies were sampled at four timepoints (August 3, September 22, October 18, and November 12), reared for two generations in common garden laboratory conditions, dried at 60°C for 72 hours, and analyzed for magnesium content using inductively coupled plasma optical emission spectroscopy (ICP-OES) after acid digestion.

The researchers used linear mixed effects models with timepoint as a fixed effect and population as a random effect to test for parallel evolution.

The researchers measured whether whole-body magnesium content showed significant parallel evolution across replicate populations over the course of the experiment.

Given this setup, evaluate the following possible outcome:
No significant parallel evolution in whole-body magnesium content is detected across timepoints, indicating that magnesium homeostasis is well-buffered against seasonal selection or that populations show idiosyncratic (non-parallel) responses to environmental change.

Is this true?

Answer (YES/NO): NO